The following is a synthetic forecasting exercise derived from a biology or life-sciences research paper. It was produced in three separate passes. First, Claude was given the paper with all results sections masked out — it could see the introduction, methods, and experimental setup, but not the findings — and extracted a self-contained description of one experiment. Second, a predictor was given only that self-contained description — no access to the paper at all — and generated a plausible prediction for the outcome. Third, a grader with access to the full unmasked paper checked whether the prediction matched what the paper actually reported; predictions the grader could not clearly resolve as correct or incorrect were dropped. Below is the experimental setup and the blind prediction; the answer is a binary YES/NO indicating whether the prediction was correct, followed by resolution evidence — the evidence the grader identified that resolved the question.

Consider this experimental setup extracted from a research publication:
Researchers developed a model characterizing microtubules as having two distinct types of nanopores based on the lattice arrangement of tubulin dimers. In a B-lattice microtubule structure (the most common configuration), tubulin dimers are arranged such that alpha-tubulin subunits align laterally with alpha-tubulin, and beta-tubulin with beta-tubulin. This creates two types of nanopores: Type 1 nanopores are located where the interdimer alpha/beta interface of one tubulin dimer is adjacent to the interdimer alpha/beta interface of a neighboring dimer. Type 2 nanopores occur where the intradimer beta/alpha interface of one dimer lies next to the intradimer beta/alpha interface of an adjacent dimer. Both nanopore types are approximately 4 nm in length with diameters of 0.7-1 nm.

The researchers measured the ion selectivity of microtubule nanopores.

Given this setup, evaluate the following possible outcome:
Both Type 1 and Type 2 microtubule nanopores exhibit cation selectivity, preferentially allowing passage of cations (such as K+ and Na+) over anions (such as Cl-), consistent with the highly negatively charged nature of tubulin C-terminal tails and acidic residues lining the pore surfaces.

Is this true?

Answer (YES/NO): YES